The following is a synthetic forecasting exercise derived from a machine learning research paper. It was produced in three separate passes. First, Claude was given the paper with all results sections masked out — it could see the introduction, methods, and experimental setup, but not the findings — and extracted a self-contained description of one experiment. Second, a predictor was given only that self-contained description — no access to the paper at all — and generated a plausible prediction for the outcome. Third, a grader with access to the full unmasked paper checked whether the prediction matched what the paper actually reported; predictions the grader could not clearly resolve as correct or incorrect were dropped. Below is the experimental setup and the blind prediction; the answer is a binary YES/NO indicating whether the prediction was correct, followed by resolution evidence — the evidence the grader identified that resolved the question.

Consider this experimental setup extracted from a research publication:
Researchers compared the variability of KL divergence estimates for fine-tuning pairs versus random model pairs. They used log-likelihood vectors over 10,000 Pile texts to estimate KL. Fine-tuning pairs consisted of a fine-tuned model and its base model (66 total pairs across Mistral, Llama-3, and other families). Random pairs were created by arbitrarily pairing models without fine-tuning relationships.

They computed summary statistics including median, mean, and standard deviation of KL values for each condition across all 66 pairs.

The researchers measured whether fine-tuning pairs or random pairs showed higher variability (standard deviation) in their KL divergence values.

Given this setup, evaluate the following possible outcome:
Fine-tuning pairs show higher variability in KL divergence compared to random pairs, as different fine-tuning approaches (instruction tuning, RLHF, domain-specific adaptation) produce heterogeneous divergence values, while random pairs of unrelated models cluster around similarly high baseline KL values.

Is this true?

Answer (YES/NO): NO